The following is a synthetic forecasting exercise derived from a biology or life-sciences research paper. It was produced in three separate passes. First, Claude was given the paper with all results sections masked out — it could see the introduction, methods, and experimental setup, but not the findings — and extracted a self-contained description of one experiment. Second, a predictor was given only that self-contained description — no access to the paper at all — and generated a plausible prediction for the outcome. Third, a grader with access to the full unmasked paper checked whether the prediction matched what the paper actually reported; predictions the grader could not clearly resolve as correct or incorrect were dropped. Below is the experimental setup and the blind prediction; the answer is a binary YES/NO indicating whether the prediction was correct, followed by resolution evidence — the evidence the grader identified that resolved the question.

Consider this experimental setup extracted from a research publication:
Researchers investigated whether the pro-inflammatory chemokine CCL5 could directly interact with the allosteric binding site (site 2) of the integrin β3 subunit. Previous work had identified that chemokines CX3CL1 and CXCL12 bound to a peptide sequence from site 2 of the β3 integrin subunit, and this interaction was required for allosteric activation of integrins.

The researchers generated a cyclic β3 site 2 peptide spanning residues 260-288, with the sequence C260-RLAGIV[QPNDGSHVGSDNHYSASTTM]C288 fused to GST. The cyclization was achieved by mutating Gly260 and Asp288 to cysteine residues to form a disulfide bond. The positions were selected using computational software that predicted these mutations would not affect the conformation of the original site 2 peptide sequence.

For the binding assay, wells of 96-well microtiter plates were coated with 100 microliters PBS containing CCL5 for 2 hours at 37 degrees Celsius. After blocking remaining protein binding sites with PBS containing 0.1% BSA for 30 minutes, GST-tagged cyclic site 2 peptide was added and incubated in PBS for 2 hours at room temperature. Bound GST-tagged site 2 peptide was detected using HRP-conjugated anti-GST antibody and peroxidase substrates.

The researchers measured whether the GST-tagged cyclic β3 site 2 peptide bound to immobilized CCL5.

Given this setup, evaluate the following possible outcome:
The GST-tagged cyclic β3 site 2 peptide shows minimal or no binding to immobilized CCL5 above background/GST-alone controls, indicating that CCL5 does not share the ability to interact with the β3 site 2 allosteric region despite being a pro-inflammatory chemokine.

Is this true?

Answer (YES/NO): NO